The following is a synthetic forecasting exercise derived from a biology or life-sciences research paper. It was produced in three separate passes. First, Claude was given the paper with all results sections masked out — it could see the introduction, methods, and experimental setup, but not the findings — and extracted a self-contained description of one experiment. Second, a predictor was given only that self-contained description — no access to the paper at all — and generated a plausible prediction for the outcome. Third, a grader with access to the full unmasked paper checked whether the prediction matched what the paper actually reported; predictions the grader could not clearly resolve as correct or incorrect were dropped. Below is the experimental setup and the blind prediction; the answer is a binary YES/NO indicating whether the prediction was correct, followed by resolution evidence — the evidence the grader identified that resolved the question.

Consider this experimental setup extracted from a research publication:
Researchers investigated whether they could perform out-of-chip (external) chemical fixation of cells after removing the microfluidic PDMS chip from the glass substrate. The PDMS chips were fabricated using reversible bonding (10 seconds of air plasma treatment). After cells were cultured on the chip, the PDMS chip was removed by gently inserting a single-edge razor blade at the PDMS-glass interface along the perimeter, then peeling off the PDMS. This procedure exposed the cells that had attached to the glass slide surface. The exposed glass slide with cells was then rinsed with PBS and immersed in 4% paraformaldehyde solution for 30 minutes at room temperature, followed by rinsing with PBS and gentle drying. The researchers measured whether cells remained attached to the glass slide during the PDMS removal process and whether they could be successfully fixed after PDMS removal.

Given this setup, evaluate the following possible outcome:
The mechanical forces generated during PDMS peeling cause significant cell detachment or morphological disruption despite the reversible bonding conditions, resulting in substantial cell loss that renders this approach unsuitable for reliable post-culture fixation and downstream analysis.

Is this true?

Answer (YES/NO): NO